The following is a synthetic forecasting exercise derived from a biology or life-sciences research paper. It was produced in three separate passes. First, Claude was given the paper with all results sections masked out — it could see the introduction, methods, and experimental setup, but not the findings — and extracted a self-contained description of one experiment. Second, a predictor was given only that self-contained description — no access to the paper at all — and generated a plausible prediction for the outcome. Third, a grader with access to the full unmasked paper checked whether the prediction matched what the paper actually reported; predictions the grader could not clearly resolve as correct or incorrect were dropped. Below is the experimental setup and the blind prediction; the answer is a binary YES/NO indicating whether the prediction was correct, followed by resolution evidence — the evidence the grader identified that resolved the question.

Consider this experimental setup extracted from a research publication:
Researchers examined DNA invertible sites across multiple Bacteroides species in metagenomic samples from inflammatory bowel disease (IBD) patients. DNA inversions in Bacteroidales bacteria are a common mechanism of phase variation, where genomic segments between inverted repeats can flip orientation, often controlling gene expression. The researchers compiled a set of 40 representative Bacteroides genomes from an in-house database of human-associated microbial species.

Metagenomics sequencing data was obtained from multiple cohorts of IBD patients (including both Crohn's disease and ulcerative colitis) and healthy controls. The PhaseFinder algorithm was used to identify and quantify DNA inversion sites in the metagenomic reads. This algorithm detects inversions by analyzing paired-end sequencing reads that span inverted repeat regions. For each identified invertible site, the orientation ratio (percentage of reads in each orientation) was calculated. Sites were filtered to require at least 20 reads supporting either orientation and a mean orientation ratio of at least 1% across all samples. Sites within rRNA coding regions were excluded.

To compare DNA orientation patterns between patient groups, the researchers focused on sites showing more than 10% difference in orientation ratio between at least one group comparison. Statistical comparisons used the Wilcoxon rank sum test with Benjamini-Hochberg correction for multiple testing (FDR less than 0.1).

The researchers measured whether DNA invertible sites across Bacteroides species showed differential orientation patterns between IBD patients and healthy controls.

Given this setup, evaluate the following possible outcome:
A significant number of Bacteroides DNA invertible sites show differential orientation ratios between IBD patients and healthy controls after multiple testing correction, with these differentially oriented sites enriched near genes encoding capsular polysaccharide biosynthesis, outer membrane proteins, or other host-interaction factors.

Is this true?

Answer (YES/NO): YES